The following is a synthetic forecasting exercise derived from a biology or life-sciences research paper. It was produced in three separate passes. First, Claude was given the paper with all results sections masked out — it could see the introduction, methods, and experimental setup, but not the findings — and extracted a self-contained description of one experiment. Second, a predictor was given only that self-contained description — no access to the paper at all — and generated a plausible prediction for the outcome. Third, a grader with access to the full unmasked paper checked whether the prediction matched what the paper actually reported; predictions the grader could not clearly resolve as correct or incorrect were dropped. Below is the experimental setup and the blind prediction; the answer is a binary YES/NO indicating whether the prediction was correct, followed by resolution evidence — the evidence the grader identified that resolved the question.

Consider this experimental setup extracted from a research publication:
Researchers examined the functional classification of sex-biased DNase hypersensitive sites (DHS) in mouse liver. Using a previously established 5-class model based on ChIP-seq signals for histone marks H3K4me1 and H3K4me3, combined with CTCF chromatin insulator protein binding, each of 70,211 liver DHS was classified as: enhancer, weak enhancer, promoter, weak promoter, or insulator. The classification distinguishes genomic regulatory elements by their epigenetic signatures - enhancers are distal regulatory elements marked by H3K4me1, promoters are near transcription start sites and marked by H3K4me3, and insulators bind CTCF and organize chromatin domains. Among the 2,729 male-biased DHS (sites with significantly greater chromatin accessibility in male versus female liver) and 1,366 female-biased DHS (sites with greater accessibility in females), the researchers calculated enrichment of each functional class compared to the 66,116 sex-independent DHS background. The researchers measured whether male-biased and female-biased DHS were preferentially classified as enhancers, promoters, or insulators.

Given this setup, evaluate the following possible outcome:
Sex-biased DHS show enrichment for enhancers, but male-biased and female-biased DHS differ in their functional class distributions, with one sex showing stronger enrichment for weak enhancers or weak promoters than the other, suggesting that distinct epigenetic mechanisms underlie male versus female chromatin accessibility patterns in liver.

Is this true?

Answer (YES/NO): NO